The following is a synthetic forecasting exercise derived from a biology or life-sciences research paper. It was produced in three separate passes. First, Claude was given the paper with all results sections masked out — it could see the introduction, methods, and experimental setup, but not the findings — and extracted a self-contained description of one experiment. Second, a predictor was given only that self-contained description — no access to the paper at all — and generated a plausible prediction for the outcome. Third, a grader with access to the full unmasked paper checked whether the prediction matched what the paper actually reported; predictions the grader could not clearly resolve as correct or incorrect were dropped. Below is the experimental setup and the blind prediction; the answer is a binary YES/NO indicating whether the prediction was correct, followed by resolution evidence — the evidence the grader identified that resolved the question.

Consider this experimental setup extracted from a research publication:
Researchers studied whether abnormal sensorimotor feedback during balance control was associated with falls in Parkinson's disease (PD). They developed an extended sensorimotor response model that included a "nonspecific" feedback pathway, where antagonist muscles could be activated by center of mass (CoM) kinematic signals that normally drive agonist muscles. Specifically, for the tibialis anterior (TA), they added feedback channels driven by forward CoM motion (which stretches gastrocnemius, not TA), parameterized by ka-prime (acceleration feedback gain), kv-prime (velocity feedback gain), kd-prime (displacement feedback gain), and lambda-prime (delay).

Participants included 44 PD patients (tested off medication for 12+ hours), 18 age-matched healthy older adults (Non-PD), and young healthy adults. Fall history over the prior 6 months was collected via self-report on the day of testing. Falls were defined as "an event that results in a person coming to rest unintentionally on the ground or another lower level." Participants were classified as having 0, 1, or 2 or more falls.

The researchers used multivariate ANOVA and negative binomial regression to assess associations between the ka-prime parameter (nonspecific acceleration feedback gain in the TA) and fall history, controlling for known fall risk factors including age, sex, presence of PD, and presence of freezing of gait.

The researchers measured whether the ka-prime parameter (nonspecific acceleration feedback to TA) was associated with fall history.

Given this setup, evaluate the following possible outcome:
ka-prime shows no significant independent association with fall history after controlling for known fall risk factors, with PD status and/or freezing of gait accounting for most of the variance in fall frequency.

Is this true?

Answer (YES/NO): NO